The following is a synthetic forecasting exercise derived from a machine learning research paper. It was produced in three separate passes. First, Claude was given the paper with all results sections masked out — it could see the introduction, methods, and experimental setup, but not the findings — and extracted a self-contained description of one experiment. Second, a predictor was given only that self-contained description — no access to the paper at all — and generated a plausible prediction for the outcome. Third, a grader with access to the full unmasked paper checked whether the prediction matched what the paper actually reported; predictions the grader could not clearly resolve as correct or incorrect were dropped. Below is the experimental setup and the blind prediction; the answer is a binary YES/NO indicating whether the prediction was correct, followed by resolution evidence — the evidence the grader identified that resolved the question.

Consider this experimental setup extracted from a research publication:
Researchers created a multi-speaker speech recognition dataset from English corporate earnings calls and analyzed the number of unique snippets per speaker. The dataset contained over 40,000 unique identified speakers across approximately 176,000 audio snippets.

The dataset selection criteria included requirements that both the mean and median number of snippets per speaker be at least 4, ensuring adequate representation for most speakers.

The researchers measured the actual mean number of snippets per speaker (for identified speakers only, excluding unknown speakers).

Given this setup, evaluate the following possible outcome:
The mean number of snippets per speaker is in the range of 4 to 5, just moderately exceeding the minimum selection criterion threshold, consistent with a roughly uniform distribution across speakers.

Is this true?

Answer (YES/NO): NO